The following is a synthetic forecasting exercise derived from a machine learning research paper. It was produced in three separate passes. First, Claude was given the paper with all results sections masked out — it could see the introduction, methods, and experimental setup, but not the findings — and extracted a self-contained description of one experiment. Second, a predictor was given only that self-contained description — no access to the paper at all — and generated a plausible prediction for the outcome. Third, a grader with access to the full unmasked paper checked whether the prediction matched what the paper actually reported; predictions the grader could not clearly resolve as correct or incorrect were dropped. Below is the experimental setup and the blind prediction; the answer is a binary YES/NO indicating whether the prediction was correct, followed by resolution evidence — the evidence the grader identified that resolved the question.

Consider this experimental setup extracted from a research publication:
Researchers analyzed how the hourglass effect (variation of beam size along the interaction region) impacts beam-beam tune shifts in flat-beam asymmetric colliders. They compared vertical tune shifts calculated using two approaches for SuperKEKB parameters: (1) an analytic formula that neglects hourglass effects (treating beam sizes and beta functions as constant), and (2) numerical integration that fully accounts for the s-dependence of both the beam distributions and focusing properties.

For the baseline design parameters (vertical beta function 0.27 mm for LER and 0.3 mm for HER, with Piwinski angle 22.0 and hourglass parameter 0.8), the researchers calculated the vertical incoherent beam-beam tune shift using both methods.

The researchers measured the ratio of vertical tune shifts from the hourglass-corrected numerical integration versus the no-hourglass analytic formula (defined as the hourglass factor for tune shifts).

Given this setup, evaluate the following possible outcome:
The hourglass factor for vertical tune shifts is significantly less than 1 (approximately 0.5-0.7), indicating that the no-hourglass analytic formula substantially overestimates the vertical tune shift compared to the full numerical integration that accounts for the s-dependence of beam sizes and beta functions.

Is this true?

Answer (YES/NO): NO